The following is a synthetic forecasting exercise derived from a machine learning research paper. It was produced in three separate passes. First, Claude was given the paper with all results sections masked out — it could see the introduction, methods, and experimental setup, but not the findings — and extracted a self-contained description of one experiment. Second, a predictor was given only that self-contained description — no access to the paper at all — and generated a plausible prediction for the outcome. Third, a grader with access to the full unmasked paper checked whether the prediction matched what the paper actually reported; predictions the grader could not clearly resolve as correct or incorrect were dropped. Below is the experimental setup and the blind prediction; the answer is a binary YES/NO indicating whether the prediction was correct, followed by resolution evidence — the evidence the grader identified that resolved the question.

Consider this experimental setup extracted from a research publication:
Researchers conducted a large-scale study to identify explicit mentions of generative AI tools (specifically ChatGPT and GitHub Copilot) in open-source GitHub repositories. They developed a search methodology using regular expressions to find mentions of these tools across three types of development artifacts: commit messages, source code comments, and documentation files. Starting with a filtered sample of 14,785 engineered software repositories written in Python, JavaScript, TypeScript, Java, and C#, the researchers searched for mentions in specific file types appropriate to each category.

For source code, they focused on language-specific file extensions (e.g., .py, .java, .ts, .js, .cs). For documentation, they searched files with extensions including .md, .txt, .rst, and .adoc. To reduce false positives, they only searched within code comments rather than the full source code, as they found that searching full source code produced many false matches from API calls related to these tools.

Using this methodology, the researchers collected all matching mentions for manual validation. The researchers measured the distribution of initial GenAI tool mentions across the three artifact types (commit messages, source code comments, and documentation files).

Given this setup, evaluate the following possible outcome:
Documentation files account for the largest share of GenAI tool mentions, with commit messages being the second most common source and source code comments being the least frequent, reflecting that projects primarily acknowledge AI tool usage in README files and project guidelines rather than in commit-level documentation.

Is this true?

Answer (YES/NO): NO